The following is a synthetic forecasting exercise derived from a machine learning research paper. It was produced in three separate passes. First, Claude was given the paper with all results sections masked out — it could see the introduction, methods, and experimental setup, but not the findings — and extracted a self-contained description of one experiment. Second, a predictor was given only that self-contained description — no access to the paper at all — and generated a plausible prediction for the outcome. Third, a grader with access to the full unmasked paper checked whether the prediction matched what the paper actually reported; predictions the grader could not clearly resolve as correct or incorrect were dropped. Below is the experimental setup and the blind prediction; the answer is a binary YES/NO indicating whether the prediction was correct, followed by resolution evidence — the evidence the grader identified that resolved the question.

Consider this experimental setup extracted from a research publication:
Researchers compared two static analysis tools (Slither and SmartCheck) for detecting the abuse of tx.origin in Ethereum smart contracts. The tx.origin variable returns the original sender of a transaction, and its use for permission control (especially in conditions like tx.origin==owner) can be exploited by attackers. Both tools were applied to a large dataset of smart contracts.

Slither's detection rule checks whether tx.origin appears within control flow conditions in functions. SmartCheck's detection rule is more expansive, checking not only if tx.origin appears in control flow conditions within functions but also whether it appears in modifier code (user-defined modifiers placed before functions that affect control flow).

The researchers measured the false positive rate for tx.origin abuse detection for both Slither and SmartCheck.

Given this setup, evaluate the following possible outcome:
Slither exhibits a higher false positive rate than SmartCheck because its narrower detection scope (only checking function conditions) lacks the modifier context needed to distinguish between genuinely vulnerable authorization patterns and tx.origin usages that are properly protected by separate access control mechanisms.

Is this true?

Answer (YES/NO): NO